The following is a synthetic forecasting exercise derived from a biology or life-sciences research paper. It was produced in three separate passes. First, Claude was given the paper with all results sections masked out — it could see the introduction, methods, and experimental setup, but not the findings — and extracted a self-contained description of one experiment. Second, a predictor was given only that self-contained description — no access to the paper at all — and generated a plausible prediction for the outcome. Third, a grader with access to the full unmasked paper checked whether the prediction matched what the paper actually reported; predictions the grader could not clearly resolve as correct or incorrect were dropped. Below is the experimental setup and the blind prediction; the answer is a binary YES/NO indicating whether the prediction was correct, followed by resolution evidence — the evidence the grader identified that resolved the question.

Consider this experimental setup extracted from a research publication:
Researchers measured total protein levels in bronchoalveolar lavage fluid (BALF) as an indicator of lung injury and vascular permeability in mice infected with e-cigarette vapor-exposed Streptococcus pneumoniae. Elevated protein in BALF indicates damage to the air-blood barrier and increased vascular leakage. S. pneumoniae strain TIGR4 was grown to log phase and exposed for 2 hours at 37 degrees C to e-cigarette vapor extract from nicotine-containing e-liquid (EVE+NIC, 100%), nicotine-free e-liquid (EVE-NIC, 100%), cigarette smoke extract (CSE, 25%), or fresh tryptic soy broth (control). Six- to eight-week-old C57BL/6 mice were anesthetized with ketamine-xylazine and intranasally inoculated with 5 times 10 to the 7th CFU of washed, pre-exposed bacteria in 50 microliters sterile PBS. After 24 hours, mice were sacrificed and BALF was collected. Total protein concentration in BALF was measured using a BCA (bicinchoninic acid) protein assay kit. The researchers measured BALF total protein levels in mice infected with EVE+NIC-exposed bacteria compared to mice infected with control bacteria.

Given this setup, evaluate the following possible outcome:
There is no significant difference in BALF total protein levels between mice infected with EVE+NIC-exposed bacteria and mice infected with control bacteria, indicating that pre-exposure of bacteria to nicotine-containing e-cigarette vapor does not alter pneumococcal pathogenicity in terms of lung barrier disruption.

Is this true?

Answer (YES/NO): YES